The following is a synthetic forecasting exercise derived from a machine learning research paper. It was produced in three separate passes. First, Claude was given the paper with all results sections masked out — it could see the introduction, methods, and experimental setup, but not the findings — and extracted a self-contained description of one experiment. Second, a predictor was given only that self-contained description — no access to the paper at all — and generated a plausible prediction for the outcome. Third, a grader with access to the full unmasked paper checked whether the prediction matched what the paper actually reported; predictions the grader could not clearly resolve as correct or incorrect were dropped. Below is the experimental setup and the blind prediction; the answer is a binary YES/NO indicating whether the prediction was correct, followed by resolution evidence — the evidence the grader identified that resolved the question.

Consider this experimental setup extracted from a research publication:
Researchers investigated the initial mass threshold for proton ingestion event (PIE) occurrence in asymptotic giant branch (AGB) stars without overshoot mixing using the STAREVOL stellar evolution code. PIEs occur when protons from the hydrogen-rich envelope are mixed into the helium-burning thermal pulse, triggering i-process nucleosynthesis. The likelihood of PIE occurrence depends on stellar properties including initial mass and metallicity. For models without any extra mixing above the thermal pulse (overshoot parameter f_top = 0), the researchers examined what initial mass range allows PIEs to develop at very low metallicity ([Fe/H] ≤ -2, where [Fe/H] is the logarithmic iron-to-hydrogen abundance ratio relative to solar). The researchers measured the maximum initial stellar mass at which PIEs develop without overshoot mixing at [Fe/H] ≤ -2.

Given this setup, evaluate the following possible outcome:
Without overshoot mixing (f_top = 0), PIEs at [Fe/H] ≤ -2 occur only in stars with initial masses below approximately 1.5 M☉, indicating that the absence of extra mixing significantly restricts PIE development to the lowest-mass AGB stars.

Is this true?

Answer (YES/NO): NO